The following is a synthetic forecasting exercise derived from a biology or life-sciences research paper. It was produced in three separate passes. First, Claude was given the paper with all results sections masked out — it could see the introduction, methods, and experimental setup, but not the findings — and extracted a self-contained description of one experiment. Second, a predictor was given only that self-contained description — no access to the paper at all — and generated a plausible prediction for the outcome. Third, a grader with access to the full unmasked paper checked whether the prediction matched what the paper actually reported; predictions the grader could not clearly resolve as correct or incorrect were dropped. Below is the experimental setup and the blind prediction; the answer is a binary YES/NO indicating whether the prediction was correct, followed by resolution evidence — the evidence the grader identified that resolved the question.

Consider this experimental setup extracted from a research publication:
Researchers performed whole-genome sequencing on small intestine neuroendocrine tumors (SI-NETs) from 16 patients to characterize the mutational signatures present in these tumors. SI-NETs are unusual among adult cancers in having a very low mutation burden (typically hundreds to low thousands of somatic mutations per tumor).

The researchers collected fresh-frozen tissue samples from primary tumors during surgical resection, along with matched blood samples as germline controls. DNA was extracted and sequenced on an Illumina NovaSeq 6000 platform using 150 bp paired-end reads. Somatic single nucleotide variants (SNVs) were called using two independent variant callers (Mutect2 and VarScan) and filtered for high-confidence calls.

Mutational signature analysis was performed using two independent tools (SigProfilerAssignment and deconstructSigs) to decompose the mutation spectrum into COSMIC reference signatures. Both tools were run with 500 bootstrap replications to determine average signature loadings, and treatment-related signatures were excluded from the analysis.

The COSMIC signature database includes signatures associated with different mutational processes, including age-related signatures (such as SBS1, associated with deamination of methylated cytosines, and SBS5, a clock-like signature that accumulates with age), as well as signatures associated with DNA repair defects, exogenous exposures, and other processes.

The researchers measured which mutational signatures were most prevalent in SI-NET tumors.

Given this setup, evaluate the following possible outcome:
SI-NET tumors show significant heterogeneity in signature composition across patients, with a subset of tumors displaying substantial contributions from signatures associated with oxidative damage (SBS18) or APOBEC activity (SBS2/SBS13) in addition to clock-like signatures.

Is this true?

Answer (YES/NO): NO